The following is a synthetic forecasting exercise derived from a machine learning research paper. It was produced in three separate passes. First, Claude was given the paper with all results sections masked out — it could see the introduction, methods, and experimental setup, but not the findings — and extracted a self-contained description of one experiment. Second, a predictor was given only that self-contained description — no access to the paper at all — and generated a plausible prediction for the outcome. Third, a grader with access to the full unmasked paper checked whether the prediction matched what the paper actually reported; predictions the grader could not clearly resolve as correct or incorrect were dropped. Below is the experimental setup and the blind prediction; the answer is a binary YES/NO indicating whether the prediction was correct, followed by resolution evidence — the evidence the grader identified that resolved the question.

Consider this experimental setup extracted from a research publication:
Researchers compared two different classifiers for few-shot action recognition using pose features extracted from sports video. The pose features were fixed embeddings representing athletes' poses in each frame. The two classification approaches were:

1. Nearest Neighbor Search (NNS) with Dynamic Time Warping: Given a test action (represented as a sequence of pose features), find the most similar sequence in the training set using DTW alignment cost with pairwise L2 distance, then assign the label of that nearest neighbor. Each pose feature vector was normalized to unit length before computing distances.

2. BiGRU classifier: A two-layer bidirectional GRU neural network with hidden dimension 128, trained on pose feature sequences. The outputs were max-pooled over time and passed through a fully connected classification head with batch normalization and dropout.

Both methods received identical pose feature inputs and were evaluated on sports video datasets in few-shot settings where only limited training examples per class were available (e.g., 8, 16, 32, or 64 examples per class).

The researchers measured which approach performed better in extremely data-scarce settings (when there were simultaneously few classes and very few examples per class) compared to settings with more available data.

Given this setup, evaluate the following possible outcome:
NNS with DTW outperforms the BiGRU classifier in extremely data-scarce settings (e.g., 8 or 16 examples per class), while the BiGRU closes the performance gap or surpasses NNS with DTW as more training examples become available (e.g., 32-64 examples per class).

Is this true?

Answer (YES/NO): NO